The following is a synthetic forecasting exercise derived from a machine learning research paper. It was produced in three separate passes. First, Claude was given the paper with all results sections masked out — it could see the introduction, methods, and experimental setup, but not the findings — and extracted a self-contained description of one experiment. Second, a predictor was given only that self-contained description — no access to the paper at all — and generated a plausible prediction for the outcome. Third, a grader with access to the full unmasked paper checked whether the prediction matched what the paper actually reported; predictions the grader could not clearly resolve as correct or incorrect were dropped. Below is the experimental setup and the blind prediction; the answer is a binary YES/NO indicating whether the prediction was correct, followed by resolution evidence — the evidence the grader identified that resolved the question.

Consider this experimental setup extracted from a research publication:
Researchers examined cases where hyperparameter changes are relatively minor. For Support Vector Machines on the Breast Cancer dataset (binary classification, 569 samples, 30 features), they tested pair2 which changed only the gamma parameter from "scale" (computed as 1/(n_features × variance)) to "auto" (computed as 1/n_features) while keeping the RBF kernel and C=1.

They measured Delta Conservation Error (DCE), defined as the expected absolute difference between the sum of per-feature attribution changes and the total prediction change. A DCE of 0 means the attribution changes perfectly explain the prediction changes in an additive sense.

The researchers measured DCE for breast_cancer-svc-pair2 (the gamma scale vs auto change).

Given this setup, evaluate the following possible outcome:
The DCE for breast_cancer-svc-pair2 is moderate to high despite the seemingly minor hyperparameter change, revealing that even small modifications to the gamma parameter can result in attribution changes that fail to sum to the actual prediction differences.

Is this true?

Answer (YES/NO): NO